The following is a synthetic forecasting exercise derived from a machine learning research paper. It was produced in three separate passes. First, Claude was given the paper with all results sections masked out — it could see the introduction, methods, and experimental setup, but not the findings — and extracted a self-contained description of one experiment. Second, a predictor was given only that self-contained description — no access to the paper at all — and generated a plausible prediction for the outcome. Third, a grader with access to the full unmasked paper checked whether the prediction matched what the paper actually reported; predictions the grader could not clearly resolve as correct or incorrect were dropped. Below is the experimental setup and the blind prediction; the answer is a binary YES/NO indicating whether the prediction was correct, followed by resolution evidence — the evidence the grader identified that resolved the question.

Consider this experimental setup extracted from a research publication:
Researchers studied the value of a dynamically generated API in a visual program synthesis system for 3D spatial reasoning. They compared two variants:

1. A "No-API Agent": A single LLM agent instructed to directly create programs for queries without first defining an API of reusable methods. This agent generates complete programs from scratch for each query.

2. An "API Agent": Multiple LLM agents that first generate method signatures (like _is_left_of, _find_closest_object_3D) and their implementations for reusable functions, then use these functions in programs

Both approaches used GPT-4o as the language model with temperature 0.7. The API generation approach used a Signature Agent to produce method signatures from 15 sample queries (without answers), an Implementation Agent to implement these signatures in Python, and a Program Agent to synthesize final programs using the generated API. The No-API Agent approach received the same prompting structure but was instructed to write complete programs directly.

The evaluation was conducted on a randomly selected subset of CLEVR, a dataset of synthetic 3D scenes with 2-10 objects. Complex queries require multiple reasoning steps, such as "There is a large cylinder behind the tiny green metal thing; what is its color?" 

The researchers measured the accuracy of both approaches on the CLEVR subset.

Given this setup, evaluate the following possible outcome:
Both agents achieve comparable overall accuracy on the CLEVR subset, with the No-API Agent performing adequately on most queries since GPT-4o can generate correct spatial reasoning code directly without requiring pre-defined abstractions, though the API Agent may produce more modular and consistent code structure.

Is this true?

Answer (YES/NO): NO